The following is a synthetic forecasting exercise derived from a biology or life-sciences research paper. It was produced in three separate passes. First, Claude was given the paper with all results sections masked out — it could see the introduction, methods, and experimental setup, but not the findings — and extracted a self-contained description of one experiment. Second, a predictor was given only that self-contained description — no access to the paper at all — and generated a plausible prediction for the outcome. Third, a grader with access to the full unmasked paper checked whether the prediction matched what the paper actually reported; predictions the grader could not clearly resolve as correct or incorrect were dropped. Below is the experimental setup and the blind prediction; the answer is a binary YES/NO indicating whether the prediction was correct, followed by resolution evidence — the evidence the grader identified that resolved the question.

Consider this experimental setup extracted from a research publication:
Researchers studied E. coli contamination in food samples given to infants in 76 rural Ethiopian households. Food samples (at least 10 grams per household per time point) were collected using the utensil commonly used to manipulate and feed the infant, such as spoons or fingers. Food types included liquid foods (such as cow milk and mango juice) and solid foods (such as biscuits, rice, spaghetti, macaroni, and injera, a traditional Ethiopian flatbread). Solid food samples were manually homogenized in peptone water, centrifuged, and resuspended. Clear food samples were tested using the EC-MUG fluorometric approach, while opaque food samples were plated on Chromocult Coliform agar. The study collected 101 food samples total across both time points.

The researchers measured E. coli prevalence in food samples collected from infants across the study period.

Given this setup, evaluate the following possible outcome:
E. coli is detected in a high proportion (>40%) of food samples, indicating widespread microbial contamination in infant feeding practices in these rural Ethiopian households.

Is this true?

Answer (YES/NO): NO